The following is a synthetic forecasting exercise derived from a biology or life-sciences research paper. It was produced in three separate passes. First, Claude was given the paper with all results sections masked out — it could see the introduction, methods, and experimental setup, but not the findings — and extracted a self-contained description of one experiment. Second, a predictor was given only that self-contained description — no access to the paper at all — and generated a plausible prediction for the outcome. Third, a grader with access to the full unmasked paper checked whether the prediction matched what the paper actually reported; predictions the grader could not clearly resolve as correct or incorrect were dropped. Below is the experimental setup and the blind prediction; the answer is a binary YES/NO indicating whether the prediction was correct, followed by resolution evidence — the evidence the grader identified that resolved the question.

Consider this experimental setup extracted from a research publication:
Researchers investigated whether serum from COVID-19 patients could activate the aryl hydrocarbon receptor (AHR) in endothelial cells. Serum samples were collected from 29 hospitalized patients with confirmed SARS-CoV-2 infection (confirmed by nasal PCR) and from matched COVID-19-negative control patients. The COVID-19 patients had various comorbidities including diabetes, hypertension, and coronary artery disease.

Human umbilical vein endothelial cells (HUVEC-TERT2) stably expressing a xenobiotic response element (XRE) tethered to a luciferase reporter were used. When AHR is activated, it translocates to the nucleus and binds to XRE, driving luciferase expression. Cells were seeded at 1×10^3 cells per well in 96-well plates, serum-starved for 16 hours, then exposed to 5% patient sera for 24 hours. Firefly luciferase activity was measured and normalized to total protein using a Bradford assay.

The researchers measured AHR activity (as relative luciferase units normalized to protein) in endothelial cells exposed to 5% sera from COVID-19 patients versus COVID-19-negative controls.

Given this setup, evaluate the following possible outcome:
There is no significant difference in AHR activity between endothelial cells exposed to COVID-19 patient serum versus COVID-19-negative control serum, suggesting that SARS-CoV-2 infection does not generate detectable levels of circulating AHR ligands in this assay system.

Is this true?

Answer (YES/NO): NO